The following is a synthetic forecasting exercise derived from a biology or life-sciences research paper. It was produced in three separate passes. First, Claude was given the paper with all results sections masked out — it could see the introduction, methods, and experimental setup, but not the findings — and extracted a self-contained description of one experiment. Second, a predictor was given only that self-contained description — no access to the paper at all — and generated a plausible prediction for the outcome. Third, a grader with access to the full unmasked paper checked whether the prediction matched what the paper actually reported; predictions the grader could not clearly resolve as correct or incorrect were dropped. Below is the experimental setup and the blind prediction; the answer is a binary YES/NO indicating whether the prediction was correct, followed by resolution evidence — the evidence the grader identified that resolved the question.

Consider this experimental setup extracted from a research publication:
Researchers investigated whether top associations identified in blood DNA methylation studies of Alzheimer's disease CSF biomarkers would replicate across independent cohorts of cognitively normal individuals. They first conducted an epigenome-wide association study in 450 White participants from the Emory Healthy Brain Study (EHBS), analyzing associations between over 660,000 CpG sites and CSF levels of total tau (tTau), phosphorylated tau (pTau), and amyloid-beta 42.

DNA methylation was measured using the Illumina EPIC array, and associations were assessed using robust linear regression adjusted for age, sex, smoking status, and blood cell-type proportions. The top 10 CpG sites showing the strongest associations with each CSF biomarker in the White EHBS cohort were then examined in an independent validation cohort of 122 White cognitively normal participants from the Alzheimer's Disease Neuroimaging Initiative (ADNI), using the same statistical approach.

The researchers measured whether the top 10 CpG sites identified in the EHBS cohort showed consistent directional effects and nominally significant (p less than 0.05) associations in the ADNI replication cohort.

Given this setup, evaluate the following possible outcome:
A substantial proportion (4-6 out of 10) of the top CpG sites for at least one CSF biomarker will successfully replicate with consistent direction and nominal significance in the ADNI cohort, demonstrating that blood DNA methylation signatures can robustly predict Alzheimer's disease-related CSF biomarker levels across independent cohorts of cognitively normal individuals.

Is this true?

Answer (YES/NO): NO